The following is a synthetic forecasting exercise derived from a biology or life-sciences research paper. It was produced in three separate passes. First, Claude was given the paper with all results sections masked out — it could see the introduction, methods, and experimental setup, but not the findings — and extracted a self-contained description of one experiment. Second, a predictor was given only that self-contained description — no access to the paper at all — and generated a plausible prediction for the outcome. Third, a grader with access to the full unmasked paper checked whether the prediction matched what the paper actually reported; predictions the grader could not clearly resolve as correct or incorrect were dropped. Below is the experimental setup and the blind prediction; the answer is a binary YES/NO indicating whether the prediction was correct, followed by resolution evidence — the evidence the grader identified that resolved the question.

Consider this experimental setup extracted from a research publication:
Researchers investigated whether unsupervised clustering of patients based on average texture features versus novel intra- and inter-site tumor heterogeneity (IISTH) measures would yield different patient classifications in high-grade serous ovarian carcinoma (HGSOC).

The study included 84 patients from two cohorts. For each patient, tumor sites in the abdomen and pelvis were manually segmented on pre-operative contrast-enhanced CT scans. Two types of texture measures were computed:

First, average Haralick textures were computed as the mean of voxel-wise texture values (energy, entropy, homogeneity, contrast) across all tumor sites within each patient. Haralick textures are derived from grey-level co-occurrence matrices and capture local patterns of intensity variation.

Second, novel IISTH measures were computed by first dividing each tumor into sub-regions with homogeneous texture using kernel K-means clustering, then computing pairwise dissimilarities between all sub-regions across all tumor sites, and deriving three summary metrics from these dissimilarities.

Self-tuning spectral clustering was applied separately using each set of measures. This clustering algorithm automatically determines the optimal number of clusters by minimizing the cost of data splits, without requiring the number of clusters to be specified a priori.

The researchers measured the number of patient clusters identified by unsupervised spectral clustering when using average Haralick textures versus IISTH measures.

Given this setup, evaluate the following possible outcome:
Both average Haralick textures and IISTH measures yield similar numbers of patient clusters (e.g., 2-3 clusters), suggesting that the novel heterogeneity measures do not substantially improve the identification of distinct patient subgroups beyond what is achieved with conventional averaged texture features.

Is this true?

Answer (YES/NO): NO